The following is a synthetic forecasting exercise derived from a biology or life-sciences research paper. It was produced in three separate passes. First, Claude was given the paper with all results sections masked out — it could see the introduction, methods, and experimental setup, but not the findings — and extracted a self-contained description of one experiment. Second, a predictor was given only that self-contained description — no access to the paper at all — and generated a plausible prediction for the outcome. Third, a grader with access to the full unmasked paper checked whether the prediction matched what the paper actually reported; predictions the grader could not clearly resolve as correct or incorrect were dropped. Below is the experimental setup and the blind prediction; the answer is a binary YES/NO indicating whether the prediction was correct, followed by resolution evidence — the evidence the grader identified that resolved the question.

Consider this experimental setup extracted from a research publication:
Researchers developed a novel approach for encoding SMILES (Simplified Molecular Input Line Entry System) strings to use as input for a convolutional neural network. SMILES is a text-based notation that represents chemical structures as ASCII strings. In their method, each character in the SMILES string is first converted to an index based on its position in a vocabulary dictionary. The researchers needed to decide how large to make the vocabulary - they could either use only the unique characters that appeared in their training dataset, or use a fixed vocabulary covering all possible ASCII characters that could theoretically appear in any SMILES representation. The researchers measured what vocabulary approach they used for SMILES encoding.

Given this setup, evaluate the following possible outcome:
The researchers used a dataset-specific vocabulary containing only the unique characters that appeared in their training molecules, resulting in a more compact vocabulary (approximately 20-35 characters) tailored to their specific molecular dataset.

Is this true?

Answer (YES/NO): NO